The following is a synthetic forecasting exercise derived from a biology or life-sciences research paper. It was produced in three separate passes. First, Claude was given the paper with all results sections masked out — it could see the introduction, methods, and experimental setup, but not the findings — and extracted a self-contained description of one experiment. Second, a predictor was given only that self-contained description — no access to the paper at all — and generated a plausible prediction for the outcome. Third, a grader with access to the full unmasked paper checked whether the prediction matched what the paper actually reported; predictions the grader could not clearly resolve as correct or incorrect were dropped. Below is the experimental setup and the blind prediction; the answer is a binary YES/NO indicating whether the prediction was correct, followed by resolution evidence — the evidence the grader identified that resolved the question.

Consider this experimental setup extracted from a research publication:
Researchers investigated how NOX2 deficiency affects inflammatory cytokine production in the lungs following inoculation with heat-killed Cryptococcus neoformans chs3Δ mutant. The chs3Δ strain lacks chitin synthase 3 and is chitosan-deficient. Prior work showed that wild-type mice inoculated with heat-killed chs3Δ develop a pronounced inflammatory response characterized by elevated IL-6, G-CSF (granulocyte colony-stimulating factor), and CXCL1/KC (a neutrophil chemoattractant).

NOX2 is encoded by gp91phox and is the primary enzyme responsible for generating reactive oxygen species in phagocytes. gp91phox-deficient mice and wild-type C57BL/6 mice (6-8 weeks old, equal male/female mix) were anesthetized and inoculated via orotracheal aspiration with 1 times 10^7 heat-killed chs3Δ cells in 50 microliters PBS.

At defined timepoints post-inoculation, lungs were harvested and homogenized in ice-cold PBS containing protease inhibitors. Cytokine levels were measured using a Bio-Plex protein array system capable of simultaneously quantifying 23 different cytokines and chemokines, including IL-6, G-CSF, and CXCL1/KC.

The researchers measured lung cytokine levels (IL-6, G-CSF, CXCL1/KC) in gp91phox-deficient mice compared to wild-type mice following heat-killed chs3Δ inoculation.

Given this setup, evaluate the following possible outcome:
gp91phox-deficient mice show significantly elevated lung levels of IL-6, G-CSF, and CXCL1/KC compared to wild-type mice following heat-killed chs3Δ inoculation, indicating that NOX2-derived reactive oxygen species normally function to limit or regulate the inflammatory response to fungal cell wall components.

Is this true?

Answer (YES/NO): NO